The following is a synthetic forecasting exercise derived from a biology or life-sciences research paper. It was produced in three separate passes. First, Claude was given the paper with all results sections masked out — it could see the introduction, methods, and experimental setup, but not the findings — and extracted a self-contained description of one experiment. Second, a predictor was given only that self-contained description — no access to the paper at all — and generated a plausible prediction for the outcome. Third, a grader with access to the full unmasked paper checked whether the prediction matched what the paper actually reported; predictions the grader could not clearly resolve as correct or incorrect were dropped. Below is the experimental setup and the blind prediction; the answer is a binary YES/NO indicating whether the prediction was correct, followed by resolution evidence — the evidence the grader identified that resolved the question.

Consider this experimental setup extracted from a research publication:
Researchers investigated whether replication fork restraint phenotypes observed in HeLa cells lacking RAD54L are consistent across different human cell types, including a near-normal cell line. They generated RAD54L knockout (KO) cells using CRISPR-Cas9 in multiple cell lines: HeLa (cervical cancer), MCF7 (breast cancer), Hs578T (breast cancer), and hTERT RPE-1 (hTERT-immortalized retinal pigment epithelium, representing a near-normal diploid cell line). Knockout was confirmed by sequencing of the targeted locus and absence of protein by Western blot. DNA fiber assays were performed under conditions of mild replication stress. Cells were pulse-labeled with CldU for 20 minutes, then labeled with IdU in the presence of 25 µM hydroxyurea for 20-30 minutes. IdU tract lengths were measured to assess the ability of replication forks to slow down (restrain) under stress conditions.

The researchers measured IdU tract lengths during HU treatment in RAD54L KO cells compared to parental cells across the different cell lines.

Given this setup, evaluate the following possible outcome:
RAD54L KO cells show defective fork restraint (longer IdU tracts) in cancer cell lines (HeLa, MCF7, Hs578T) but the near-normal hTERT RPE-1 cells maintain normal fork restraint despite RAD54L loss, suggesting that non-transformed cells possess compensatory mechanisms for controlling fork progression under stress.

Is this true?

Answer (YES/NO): NO